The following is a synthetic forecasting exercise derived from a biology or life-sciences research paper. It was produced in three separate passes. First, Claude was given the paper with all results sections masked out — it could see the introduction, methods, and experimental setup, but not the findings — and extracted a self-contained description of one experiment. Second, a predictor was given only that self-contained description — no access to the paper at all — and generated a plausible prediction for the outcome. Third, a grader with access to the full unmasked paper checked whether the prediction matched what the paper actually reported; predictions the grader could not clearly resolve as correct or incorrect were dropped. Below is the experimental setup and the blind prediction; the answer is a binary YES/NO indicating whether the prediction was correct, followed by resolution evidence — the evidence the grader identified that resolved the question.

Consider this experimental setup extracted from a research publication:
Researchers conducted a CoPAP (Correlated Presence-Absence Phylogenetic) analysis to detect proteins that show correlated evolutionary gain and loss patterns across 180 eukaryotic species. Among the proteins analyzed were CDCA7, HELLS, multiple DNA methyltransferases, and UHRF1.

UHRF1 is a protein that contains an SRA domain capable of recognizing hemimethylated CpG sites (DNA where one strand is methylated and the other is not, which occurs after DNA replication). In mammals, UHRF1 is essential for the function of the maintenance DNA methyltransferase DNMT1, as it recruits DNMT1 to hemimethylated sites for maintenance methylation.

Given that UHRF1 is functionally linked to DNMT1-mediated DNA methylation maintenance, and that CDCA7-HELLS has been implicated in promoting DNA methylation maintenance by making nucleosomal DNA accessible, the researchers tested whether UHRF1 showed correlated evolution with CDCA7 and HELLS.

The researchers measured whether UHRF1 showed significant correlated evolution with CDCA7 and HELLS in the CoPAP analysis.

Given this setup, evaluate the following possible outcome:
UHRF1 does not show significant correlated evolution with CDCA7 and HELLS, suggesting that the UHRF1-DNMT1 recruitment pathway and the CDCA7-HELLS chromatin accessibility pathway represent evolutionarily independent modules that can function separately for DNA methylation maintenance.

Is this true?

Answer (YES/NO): NO